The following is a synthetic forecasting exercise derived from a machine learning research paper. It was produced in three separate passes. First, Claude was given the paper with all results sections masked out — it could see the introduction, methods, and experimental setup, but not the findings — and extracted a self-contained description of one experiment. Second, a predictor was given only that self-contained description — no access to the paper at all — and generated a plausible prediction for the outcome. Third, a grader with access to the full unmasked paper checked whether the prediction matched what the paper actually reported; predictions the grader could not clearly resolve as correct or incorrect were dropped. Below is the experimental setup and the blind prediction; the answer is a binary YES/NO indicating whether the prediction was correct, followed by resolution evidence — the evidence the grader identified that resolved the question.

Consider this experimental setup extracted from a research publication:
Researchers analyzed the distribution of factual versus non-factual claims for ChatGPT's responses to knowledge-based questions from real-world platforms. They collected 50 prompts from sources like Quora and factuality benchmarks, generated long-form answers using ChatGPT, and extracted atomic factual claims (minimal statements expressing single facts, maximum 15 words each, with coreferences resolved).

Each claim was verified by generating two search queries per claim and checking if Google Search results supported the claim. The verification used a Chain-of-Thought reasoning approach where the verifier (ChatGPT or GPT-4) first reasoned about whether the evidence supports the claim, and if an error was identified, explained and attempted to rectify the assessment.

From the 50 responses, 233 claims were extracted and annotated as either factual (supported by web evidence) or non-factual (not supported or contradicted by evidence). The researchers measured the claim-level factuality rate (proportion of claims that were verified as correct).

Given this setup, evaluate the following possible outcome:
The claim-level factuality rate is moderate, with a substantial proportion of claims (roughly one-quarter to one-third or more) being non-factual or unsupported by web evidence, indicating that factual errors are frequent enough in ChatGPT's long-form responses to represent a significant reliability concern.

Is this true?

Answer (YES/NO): NO